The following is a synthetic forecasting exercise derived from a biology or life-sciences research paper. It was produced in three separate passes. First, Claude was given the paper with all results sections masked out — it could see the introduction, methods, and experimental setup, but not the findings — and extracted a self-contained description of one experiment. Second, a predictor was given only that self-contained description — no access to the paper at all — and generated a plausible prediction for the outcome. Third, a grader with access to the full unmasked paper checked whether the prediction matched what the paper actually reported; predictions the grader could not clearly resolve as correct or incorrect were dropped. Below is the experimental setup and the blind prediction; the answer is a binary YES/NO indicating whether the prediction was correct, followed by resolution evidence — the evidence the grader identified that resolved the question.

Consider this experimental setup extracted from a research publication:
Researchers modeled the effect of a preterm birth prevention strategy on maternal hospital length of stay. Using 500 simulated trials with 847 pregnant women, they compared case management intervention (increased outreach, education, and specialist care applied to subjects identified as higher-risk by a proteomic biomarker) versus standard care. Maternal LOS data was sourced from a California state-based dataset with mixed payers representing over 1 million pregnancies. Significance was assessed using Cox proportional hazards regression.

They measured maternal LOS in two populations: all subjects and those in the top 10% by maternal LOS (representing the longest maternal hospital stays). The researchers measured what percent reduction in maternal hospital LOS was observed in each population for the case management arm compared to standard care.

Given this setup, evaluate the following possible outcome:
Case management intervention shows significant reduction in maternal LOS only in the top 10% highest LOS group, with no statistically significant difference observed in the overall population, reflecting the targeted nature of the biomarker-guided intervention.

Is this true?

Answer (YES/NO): NO